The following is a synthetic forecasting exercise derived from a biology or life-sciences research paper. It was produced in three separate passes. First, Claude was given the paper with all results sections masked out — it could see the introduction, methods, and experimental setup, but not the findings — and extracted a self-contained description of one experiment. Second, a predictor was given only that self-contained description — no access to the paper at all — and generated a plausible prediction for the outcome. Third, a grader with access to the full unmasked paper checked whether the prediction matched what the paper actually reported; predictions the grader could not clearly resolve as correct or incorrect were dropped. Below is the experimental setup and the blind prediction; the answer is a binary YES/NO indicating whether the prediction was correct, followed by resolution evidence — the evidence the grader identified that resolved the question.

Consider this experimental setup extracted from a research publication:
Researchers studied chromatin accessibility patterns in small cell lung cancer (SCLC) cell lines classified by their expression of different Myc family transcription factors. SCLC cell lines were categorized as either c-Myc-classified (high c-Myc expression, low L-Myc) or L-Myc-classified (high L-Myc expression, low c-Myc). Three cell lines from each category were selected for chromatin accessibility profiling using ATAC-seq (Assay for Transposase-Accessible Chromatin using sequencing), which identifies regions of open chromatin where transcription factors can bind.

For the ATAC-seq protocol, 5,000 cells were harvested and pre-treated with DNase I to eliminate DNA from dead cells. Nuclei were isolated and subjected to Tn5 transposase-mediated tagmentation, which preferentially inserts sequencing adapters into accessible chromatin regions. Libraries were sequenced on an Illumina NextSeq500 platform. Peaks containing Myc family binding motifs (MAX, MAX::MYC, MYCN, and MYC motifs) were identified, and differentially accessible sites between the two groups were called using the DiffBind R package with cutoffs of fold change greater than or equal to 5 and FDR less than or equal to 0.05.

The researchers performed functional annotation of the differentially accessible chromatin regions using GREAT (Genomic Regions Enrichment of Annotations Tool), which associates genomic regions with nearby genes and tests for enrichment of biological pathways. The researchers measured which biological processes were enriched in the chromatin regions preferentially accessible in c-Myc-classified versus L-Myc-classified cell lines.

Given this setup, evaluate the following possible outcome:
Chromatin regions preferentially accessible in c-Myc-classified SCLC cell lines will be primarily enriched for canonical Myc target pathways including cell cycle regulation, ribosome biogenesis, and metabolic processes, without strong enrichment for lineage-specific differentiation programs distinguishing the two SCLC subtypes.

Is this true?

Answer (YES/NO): NO